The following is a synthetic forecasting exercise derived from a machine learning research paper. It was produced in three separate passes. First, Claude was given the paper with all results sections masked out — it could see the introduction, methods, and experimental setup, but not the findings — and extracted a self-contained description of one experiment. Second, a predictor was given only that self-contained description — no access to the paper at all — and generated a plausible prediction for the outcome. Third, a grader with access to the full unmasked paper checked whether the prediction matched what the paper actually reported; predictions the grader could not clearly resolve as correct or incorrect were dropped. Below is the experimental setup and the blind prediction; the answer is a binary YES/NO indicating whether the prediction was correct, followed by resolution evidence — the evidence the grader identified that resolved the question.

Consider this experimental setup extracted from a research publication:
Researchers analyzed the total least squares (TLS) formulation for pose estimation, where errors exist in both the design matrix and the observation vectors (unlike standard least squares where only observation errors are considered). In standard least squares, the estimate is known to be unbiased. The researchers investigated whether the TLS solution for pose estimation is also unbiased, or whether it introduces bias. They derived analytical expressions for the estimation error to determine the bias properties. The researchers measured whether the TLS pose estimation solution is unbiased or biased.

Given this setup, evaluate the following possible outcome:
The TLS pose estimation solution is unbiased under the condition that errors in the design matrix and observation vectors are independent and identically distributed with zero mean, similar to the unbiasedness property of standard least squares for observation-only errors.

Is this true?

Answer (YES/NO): NO